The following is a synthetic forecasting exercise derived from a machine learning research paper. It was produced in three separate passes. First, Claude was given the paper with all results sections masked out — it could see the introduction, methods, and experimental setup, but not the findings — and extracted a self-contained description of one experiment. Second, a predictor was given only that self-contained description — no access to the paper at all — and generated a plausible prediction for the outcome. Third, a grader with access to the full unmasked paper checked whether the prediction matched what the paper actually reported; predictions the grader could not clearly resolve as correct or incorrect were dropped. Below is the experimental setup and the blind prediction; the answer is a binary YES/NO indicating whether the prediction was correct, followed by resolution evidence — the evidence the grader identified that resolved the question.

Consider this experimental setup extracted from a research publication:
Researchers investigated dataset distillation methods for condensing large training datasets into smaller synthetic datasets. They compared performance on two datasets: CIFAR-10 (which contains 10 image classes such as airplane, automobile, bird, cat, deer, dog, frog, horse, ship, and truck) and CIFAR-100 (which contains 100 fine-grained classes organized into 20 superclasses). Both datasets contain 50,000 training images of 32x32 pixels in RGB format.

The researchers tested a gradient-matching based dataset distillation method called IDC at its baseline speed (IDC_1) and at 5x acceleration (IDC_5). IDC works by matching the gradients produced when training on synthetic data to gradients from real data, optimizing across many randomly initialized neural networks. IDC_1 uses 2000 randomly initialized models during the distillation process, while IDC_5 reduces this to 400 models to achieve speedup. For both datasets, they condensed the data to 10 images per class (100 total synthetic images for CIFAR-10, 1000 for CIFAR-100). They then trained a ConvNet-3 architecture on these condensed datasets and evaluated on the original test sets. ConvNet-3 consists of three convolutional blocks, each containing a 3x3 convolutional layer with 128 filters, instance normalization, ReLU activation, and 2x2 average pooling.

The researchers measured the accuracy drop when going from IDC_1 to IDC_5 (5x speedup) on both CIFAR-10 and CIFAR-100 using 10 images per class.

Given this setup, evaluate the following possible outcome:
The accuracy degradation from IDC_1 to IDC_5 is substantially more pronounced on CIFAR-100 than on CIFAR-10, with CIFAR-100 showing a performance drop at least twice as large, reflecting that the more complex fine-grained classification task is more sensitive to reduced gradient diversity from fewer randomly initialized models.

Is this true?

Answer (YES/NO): NO